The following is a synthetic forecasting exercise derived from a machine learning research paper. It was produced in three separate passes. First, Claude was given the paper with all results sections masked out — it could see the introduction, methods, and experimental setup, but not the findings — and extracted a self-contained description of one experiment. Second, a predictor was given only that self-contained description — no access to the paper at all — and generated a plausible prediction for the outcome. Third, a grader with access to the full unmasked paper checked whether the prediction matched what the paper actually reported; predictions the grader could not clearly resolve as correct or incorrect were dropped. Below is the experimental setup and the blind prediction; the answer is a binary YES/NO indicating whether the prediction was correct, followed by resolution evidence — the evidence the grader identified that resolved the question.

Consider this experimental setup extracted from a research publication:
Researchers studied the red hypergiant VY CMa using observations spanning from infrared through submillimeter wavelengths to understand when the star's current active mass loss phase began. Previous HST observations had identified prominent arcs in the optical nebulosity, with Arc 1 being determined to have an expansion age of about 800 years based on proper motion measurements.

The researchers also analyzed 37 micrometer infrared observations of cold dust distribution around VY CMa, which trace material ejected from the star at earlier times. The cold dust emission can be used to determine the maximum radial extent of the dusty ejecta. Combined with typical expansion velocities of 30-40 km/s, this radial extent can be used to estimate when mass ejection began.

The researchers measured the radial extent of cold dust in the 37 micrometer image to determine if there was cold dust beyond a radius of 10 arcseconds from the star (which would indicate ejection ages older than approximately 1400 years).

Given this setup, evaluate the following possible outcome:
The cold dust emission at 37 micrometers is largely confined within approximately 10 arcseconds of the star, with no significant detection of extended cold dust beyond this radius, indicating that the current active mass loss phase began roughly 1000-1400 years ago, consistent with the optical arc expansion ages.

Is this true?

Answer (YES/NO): YES